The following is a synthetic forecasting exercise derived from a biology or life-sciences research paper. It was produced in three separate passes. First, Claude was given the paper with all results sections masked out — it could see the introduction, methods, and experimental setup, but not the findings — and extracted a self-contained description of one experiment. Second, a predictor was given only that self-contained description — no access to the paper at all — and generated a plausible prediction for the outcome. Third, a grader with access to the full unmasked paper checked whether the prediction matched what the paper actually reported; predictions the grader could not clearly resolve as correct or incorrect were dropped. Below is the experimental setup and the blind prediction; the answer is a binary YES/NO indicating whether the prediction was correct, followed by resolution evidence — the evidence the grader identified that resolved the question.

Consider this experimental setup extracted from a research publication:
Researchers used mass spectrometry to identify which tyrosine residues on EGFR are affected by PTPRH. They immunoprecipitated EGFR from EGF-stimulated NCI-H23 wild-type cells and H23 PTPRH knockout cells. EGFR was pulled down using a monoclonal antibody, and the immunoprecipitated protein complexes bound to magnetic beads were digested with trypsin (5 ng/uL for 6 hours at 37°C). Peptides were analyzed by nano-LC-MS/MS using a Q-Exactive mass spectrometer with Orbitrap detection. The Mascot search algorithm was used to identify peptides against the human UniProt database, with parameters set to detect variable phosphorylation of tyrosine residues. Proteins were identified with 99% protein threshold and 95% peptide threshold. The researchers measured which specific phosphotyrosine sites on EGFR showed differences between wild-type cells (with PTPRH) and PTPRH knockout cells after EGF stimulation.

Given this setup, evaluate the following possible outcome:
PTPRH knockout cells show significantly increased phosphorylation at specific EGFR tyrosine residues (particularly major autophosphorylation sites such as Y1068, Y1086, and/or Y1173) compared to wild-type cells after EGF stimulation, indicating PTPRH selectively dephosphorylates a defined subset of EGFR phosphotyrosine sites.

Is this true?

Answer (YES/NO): NO